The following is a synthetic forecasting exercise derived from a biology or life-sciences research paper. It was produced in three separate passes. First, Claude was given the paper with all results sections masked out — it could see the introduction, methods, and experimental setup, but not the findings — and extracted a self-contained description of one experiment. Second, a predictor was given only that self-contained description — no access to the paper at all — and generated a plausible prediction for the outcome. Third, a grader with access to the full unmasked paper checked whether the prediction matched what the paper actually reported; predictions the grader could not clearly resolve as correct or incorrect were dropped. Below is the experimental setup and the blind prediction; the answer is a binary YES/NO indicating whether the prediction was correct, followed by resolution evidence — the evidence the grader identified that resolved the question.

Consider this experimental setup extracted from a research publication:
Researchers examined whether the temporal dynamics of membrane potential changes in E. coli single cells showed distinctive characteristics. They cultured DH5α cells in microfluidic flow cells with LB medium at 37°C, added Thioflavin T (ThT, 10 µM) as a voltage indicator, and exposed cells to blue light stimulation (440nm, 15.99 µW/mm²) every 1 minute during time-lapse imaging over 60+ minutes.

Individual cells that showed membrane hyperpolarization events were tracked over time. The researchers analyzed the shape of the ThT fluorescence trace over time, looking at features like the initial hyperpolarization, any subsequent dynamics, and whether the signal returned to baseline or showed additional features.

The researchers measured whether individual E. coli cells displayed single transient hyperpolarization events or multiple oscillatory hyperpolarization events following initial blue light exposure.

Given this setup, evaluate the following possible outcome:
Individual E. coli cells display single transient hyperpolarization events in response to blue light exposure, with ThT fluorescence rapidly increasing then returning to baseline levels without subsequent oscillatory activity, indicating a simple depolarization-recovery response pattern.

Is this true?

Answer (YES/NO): NO